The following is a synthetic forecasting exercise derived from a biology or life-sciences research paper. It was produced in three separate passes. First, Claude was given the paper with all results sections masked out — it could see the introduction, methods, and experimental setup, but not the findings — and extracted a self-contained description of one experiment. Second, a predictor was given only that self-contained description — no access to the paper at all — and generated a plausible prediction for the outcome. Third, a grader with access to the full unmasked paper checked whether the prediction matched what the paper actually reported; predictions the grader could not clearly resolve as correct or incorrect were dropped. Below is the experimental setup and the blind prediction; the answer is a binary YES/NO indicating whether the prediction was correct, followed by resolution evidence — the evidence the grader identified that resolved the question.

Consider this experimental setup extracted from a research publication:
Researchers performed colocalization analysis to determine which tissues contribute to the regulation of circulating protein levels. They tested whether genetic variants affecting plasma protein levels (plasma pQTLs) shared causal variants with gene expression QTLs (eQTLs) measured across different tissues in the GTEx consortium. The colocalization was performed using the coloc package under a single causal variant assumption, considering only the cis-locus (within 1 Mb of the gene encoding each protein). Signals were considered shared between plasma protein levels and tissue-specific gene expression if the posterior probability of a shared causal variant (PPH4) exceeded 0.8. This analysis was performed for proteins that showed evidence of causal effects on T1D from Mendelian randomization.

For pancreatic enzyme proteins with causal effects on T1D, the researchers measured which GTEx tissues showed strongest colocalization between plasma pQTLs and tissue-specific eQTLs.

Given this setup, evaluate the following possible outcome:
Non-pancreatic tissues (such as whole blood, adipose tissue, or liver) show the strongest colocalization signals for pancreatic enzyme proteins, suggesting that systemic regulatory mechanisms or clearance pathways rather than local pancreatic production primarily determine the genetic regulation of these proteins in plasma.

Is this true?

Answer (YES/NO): NO